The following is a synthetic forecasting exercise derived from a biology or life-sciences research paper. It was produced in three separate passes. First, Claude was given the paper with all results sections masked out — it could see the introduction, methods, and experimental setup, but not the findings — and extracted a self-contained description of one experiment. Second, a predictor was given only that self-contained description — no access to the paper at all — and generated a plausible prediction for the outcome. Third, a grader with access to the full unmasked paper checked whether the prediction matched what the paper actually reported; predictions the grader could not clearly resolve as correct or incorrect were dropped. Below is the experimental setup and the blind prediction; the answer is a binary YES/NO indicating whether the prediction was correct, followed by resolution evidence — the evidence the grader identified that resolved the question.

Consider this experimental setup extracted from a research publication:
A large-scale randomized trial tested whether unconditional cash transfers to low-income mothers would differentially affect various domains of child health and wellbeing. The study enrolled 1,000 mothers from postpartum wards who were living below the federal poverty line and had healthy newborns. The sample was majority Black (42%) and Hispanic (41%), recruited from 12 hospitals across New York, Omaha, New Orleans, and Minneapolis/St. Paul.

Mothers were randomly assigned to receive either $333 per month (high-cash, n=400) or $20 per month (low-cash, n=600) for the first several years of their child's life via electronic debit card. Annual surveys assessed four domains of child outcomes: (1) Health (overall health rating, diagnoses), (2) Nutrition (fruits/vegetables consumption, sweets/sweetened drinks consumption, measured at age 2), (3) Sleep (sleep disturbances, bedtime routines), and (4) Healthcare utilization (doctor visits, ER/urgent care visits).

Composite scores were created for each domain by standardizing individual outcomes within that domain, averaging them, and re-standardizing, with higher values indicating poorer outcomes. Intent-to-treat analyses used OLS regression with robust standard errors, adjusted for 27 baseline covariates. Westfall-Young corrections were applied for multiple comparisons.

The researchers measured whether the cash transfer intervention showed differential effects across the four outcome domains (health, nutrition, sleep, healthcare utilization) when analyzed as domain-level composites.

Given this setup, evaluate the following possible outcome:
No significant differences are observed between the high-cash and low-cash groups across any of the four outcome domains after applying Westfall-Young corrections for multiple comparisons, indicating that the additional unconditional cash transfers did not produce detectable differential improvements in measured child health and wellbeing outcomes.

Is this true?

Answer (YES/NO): NO